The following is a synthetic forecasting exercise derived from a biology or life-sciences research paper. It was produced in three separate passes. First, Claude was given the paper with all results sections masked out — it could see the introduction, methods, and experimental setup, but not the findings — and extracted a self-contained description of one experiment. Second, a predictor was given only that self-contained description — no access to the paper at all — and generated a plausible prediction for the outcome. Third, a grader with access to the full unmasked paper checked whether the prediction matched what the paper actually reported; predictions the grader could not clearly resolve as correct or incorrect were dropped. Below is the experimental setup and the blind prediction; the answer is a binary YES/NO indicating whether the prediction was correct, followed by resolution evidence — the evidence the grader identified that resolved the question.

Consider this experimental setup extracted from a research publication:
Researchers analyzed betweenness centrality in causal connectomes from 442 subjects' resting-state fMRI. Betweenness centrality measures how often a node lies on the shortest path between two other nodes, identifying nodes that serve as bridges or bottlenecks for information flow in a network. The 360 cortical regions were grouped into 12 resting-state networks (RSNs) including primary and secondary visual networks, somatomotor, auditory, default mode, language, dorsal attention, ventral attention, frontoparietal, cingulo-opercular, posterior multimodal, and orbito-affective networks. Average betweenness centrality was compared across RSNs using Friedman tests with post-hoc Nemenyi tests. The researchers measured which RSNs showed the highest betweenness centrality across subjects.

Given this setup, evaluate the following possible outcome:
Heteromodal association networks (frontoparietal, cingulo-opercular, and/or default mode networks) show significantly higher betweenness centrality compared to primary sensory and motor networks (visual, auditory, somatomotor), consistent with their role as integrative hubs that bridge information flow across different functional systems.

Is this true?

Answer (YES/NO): YES